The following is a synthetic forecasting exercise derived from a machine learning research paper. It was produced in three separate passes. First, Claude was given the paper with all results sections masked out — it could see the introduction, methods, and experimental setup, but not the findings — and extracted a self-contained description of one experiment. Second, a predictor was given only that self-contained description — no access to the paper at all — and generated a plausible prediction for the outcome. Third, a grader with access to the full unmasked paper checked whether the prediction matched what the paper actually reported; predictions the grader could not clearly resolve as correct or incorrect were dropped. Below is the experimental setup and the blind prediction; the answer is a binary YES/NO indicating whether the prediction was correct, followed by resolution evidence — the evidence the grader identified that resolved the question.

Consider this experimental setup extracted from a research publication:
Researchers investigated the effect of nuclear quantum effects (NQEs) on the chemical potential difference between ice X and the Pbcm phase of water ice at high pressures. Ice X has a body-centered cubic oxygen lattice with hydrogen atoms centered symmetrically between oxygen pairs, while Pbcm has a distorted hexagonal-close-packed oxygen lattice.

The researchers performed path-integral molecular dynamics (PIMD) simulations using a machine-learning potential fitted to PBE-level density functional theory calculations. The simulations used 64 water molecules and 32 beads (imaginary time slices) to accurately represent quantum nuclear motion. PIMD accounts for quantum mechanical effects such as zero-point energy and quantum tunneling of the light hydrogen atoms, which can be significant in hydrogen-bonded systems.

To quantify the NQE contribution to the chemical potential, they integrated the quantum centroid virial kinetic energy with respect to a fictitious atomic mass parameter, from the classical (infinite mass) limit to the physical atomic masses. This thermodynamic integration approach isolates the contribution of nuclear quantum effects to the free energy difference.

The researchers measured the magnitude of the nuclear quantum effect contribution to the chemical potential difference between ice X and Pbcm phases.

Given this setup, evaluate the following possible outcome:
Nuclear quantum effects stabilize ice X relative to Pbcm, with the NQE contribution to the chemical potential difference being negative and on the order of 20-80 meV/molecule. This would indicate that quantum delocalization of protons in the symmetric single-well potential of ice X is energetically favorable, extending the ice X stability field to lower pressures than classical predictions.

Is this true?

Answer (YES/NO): NO